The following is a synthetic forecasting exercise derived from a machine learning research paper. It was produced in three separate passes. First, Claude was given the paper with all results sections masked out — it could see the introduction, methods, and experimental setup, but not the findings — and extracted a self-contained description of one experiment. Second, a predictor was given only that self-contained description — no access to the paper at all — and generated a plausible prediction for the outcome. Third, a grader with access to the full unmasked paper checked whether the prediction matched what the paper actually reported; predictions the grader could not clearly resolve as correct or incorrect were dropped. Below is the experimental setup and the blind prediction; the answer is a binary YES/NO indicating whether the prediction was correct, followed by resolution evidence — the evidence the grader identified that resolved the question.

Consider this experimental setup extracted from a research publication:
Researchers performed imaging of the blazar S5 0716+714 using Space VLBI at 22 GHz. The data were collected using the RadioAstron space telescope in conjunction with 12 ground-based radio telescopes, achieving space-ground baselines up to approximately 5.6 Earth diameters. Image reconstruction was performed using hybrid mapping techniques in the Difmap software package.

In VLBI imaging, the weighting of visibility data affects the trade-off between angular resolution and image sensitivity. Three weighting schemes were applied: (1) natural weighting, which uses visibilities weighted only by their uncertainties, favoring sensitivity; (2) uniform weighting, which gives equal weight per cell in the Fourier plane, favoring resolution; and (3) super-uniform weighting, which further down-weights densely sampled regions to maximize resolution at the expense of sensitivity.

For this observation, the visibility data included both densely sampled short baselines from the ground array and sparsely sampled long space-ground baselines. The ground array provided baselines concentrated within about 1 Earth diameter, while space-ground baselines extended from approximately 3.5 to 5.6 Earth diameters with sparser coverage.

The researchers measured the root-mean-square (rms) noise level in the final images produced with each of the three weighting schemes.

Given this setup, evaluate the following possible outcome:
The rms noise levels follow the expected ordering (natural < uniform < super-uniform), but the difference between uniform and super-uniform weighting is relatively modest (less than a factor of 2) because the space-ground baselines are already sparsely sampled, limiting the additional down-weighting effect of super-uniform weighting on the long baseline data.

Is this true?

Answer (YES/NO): NO